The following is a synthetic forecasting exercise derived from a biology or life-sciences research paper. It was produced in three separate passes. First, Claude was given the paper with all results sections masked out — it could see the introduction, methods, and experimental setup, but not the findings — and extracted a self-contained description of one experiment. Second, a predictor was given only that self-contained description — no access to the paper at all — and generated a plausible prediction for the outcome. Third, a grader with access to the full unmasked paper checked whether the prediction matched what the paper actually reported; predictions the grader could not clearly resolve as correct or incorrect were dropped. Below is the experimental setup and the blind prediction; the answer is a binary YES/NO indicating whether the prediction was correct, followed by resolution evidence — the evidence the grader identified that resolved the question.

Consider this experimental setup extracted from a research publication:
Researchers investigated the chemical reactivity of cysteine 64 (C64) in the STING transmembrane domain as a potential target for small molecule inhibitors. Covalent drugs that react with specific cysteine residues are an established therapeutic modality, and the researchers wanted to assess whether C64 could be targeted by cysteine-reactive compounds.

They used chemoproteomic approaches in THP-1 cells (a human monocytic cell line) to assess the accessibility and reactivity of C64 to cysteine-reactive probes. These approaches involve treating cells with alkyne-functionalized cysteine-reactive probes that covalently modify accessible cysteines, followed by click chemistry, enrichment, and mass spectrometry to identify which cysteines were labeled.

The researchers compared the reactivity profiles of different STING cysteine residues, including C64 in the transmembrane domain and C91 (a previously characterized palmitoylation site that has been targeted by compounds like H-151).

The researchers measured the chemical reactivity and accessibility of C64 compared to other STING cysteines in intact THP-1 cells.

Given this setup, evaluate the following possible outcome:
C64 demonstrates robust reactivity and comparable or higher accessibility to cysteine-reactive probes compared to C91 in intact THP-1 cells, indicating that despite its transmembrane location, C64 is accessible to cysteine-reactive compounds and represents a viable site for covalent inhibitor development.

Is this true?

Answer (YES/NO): NO